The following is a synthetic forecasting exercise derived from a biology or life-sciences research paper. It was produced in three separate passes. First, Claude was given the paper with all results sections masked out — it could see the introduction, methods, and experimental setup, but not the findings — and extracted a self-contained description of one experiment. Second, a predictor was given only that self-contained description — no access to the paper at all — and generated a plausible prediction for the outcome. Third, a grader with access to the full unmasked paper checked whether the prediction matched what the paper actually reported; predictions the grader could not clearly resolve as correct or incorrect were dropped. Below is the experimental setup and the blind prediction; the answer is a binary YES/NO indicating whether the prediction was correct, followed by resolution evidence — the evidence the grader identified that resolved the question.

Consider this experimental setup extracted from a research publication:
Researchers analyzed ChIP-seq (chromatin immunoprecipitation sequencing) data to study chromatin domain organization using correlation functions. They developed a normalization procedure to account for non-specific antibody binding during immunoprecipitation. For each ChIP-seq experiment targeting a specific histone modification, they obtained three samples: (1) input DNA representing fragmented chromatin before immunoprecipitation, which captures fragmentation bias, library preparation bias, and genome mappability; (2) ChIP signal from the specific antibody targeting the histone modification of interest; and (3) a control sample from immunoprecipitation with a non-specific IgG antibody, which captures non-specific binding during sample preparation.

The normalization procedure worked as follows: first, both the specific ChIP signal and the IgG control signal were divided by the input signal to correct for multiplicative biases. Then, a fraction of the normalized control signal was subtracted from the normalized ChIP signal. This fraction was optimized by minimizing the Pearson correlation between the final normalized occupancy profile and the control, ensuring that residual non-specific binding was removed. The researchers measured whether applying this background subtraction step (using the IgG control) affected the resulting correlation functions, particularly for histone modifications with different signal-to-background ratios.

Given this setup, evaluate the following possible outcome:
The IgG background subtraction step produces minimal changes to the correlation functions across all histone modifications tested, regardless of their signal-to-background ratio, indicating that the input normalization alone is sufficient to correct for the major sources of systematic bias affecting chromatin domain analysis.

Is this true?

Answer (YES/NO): NO